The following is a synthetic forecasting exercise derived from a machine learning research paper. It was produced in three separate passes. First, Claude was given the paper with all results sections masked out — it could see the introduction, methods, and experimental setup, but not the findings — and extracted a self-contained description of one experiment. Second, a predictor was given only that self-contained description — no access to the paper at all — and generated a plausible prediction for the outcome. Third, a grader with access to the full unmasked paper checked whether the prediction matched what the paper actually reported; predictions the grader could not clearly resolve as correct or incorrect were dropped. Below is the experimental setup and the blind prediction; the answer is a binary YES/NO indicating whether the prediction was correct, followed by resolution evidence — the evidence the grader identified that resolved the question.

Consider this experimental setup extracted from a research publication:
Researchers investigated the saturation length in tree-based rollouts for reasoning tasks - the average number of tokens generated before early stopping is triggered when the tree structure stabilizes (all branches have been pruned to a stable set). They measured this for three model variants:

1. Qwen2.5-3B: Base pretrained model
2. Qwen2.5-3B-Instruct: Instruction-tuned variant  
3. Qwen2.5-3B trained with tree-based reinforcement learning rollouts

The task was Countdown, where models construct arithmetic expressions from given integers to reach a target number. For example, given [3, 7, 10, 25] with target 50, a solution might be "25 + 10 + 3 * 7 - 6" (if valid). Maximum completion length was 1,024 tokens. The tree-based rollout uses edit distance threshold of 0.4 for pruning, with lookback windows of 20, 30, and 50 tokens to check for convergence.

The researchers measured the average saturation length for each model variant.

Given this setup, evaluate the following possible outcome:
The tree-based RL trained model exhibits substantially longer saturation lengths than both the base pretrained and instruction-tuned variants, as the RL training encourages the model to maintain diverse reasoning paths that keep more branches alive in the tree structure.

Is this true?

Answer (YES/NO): YES